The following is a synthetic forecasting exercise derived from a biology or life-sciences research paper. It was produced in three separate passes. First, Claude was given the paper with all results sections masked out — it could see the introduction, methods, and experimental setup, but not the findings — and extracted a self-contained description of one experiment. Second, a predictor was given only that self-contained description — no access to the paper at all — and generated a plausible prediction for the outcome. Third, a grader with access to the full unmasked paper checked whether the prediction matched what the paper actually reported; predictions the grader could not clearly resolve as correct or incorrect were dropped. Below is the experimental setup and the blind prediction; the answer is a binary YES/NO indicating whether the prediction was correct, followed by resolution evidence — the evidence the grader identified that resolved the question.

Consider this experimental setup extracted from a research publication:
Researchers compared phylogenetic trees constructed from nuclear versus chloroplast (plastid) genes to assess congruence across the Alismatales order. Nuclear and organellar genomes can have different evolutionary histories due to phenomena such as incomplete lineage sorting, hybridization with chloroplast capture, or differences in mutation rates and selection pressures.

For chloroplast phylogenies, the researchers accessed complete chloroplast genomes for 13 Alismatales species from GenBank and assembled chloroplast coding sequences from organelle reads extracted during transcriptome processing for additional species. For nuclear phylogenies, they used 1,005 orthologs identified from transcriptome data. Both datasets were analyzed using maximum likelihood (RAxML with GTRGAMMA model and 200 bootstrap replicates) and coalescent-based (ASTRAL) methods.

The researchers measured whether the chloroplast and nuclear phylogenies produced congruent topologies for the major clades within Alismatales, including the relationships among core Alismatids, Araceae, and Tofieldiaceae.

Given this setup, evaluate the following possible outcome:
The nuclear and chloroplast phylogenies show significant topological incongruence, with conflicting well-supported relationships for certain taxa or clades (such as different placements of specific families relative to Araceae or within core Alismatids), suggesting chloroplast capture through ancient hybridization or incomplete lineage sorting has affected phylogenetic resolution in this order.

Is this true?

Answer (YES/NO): NO